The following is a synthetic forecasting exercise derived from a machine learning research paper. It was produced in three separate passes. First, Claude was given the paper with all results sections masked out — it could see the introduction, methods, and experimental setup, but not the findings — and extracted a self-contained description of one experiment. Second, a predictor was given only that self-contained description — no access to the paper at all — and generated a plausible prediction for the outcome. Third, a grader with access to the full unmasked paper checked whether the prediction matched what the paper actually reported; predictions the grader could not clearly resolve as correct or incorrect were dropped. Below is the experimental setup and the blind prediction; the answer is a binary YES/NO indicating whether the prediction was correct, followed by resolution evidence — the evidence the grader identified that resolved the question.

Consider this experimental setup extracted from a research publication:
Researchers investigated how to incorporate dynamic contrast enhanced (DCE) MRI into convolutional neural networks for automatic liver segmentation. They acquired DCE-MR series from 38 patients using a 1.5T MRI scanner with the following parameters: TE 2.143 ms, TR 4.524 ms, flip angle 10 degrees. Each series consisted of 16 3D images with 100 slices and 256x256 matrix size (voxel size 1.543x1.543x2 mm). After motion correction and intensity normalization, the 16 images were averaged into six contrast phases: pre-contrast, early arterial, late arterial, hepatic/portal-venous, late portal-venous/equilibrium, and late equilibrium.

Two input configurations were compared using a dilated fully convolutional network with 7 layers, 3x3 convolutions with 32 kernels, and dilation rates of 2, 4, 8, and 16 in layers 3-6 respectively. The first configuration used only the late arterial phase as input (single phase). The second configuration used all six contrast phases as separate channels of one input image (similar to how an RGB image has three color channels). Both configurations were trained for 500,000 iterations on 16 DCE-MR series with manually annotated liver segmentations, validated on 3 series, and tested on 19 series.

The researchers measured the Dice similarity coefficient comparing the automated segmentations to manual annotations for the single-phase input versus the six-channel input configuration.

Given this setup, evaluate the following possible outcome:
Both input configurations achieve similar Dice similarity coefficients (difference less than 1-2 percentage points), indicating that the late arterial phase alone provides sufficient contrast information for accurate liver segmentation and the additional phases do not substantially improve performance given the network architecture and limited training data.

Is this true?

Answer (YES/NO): NO